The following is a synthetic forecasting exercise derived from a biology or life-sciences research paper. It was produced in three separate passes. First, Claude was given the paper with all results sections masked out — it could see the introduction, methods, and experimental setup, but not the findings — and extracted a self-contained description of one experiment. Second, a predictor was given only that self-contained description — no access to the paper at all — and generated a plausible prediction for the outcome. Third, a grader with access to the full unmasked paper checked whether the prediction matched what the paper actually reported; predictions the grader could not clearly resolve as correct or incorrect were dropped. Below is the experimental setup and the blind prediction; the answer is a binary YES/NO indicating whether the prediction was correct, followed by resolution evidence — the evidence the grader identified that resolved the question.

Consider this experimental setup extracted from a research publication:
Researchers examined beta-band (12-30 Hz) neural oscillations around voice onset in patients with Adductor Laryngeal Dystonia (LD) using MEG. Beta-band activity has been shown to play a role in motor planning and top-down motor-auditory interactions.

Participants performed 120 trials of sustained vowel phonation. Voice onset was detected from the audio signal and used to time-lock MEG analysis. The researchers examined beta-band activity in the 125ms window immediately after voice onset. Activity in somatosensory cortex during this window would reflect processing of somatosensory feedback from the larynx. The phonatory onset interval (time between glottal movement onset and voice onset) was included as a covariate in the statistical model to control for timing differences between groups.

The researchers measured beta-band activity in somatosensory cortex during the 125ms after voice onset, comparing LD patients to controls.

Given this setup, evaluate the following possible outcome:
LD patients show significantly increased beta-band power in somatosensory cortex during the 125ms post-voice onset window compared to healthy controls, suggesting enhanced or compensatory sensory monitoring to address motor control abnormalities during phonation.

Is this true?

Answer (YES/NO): YES